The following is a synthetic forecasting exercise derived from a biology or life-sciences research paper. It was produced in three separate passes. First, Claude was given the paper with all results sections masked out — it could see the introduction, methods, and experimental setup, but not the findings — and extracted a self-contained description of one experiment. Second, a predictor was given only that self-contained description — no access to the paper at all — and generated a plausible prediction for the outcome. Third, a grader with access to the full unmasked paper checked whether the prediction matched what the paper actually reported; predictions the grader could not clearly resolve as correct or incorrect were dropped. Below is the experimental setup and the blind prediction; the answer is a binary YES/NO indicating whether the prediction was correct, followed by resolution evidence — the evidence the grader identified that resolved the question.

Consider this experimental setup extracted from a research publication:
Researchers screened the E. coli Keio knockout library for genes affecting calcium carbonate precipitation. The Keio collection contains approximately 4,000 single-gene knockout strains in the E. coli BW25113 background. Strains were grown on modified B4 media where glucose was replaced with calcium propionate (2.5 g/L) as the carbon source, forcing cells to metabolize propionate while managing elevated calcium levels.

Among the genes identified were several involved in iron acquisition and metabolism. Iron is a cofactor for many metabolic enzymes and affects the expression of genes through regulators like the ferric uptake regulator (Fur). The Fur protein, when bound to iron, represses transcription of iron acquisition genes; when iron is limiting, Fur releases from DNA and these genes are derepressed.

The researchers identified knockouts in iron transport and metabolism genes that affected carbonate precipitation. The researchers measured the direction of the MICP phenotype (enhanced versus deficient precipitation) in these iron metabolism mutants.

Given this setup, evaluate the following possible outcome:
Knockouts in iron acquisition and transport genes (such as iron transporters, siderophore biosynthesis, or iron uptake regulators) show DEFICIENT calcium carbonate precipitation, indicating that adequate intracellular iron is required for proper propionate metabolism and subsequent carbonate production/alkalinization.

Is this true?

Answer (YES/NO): YES